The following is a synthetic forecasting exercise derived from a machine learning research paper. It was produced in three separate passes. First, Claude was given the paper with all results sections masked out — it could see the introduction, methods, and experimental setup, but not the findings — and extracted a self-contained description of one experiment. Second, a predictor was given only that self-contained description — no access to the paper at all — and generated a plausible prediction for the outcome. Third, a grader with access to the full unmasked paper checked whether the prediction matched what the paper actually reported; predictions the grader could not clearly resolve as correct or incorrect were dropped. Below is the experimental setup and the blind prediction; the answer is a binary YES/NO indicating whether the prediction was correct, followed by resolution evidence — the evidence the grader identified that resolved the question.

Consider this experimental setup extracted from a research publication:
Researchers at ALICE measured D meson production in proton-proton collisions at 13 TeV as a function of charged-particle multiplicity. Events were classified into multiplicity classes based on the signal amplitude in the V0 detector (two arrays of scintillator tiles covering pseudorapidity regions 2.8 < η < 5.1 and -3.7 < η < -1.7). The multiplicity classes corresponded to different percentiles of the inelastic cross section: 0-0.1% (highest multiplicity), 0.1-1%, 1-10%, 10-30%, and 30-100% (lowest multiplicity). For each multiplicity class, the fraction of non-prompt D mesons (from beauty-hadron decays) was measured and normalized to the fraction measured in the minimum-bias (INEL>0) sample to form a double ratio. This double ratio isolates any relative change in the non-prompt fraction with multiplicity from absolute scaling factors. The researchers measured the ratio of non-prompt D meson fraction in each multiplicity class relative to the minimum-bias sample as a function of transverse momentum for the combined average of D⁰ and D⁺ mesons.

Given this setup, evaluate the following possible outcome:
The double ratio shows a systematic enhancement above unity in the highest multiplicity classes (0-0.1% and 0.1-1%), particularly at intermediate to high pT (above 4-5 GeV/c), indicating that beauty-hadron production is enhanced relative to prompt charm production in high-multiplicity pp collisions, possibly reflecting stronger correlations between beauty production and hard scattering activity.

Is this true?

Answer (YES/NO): NO